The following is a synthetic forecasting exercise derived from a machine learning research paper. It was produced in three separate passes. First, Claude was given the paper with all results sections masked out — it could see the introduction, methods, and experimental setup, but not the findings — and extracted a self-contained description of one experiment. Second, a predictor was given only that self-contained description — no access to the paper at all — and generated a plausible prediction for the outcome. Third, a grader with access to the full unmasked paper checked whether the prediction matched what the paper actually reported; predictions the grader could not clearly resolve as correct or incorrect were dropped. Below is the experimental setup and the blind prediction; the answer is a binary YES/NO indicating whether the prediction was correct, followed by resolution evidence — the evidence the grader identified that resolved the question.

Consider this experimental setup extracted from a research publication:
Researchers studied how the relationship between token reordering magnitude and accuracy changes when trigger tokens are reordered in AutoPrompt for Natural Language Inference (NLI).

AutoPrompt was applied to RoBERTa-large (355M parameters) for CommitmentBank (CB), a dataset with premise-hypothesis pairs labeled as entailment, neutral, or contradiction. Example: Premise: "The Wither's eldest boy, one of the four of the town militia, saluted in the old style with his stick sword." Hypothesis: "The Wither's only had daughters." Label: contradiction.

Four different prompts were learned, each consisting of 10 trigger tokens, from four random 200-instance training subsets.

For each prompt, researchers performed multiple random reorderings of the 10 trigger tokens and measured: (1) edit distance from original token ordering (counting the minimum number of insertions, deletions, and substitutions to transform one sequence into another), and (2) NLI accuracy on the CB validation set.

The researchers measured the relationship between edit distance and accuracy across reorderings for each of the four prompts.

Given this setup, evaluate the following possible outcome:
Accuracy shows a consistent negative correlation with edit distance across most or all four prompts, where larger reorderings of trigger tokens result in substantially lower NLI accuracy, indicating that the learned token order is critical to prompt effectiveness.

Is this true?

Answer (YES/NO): YES